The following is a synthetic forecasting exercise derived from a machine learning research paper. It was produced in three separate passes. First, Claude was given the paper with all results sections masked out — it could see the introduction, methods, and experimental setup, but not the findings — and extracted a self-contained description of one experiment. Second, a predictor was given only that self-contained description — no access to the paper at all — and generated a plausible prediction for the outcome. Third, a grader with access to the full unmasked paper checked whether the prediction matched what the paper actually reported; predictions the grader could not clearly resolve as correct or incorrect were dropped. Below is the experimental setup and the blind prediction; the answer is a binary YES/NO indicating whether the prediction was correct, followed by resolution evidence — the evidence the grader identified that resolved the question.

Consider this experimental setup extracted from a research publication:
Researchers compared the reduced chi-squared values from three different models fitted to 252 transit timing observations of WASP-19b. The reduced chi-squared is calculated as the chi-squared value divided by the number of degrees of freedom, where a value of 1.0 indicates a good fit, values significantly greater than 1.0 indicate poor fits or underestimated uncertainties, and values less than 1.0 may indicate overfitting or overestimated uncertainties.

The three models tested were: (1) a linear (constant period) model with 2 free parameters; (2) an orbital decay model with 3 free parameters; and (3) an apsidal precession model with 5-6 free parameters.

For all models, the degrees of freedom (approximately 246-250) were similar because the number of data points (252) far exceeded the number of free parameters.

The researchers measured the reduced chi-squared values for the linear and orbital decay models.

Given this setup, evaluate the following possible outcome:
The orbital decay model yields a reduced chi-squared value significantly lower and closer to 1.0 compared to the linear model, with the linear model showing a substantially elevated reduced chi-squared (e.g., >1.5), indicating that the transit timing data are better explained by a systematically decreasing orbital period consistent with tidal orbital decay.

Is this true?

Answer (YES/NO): NO